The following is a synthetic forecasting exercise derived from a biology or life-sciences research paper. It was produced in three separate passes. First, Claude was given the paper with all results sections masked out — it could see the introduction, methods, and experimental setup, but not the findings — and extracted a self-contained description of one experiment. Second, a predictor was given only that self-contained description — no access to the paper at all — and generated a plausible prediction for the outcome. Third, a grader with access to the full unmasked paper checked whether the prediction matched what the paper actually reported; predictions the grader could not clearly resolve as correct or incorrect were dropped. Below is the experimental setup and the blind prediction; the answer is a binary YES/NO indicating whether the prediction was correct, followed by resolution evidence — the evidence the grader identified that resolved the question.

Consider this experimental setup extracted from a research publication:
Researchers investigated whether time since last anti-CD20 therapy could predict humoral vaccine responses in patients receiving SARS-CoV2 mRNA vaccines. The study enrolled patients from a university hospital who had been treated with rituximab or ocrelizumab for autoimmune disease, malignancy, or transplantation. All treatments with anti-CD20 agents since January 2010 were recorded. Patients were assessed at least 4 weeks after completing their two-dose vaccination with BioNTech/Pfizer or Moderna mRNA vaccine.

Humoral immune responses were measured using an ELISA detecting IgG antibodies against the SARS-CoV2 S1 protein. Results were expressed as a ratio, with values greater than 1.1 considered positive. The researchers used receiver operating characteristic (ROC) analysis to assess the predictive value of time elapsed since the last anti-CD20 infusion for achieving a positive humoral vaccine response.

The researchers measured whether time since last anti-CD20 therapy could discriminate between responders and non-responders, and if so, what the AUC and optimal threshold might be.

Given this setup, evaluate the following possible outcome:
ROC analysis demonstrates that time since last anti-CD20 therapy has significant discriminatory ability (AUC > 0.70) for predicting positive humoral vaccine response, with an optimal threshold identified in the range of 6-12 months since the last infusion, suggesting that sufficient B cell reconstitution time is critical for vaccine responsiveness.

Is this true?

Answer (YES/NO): NO